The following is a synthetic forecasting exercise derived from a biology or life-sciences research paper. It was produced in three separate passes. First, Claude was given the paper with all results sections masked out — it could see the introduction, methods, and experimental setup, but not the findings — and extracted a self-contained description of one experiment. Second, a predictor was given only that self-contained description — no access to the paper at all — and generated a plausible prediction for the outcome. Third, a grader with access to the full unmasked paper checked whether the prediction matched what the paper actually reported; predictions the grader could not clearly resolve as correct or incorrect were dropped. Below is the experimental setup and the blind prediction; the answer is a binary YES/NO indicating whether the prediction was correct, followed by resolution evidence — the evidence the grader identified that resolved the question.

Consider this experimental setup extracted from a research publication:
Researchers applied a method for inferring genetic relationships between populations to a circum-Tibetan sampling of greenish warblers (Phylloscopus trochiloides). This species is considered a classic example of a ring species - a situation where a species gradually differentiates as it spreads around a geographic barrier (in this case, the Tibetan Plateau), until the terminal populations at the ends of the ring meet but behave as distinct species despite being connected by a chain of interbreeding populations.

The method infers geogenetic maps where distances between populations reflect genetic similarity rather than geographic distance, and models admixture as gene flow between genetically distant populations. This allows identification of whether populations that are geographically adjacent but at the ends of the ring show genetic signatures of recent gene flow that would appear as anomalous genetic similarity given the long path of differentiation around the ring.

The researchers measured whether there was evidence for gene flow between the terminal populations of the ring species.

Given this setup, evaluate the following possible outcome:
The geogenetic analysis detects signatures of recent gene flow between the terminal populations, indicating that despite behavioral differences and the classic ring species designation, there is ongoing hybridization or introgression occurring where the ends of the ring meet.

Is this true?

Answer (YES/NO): YES